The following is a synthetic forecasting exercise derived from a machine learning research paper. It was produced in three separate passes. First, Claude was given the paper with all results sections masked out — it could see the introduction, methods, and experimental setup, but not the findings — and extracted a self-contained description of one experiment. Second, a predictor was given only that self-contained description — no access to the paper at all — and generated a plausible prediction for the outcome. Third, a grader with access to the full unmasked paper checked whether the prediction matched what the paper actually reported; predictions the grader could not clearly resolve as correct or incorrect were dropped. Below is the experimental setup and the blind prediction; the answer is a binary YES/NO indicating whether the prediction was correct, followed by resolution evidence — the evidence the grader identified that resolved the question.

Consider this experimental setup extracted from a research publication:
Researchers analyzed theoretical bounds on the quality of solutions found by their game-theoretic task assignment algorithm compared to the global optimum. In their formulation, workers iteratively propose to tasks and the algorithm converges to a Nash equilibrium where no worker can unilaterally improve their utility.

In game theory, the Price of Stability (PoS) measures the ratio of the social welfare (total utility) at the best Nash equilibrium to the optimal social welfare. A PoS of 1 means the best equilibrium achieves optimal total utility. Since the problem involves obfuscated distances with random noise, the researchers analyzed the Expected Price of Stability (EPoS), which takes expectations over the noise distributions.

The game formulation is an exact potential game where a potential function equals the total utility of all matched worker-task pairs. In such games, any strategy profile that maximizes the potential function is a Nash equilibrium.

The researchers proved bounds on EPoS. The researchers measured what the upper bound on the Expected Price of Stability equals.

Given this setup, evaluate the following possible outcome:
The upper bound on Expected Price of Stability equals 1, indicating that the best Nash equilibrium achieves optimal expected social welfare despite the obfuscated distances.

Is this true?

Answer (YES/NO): YES